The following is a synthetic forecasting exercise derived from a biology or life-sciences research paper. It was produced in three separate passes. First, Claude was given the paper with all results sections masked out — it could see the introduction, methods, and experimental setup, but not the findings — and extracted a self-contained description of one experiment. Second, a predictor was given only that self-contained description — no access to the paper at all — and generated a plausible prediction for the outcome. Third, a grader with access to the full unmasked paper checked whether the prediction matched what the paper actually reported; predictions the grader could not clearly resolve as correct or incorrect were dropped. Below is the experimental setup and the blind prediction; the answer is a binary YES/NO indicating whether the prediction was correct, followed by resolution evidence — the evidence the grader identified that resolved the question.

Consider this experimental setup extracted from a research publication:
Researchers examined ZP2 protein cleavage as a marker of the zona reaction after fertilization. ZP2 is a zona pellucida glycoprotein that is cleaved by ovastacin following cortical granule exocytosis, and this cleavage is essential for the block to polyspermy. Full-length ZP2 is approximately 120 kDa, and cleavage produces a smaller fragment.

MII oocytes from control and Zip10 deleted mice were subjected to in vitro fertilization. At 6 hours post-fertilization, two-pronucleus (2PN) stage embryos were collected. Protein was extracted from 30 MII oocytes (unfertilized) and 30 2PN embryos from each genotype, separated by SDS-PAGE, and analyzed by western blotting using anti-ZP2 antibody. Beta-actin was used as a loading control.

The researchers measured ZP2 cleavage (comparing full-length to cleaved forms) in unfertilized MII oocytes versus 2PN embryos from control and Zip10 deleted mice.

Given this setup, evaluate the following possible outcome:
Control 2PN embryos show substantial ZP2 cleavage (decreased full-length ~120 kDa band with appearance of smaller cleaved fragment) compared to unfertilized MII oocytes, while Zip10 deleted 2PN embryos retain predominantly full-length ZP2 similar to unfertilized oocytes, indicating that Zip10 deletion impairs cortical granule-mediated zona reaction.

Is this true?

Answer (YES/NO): NO